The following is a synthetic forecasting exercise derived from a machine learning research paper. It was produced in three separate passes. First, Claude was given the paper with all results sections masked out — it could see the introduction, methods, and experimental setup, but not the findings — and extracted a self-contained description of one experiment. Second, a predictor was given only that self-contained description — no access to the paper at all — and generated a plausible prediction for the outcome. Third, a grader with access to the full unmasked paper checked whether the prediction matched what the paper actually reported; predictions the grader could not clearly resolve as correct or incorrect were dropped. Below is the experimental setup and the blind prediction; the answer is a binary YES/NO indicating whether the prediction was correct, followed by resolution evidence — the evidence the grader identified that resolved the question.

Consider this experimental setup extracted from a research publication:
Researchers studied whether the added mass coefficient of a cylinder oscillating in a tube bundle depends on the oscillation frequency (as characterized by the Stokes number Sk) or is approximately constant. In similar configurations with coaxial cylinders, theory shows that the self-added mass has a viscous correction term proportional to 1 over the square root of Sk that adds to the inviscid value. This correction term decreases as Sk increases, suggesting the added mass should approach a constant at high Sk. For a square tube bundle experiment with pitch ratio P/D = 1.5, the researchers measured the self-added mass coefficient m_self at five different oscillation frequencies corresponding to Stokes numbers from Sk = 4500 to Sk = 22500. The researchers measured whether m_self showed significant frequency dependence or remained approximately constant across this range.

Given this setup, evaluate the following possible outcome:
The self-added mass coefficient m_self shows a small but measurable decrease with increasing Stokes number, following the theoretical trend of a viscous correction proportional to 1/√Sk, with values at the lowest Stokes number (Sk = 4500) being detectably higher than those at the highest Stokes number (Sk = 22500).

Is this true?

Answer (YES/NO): NO